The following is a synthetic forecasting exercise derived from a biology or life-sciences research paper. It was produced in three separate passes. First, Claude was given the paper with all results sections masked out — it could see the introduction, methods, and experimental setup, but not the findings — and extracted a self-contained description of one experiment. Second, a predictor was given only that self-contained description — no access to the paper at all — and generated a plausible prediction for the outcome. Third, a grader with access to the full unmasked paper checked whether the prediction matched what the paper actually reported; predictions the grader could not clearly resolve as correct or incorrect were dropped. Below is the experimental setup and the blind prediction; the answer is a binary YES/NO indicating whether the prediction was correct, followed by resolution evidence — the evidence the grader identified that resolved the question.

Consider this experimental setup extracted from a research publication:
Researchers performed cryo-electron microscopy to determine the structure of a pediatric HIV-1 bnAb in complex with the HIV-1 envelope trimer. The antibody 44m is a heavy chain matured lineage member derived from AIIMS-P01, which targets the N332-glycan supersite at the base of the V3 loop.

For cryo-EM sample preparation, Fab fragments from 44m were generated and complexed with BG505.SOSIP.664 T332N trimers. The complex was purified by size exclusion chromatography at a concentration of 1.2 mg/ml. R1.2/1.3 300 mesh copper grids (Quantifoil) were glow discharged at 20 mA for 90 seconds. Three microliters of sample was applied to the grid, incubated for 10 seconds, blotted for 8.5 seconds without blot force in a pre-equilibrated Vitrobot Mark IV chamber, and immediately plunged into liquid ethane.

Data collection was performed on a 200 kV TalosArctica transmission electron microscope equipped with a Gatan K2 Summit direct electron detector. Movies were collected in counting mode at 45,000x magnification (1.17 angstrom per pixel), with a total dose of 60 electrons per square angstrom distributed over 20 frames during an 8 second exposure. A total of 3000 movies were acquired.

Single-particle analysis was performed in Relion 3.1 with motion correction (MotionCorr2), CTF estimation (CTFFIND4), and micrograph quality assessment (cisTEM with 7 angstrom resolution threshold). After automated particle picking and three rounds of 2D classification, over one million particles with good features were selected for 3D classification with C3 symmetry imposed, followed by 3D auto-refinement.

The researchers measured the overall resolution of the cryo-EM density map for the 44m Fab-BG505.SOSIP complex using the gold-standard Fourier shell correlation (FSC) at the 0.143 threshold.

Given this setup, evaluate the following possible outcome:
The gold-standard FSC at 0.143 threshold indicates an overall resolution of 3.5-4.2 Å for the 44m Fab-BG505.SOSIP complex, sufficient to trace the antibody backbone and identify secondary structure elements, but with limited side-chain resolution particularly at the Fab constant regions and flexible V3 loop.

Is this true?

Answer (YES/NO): NO